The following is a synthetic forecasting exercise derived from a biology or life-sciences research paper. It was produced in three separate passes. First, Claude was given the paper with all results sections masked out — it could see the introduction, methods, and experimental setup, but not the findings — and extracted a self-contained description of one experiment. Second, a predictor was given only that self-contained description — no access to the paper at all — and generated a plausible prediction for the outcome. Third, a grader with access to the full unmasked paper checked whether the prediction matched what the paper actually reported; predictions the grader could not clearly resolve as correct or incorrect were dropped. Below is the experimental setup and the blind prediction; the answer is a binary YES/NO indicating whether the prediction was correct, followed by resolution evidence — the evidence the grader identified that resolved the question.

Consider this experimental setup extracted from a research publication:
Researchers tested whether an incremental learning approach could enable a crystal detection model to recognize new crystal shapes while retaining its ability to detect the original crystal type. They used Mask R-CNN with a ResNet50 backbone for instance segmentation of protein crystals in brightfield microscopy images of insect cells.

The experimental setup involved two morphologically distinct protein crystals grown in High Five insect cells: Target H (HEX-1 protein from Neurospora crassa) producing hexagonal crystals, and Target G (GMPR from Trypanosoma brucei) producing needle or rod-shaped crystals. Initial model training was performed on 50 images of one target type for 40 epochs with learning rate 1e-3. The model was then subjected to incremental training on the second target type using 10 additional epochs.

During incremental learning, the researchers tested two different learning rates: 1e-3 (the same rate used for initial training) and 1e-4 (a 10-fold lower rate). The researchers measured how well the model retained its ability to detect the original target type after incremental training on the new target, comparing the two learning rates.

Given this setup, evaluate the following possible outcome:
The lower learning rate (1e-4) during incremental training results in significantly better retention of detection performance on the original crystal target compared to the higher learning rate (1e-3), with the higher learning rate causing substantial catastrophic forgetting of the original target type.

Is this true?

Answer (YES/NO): NO